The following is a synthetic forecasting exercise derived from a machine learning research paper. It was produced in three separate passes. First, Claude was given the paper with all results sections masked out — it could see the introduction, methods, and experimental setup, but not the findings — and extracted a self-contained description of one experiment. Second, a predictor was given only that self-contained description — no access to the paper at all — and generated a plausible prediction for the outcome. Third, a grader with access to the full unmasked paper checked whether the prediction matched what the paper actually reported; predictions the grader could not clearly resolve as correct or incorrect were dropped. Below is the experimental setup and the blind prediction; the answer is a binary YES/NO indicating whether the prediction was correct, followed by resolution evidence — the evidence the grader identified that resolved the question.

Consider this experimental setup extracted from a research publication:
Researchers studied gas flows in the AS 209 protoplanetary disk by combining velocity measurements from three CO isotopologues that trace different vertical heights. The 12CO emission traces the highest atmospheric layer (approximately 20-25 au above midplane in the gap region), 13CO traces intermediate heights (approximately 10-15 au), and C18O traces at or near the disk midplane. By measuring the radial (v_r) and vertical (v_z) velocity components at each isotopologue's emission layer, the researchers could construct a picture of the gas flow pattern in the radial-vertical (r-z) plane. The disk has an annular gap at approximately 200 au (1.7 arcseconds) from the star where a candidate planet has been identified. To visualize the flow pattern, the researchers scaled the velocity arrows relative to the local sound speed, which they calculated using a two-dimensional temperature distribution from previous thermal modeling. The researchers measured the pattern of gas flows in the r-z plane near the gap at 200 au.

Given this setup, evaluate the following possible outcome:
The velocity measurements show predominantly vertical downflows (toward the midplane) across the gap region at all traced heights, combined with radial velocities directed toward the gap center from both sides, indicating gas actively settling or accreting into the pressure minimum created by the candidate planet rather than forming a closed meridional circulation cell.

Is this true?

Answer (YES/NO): NO